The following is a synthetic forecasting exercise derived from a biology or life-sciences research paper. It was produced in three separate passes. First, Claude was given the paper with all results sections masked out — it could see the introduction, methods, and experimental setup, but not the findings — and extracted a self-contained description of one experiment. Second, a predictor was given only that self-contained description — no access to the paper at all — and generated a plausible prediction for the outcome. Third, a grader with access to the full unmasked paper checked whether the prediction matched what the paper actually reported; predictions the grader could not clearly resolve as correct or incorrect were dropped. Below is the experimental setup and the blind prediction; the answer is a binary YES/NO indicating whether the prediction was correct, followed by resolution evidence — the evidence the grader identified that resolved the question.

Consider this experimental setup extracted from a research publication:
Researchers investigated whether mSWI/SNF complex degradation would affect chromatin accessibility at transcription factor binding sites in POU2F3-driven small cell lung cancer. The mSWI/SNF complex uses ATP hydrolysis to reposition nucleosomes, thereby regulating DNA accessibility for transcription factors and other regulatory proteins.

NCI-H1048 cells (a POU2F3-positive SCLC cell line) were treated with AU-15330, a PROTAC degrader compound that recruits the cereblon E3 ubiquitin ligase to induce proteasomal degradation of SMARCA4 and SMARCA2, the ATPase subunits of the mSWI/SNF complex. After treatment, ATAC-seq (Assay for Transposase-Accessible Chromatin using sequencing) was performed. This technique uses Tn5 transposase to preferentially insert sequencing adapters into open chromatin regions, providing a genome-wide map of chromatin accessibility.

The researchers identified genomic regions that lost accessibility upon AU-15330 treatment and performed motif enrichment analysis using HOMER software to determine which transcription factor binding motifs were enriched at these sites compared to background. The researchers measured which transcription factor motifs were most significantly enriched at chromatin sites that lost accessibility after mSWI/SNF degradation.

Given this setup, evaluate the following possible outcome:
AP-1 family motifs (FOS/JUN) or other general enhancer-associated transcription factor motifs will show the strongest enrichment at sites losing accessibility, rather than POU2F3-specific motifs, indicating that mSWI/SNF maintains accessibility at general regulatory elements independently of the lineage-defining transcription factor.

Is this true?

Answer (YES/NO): NO